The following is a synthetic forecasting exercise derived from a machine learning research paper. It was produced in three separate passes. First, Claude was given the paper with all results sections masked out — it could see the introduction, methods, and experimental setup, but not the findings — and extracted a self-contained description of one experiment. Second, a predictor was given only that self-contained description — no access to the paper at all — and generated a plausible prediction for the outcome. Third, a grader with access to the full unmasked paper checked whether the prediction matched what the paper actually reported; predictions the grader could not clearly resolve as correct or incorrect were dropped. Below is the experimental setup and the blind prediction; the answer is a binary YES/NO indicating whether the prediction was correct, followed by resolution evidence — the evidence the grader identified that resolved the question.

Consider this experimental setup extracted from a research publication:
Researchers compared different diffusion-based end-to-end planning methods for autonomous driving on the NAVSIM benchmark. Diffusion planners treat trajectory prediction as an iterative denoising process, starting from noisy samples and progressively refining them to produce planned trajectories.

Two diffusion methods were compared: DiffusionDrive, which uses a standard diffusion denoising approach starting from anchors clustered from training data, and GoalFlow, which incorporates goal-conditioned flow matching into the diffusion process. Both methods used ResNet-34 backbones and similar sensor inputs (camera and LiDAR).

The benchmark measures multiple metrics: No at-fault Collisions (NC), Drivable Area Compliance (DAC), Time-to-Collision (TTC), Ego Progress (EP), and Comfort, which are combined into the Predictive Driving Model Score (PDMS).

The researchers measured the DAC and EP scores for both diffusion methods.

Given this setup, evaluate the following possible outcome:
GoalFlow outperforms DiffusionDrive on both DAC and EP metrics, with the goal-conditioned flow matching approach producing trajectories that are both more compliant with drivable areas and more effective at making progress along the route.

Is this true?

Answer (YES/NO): NO